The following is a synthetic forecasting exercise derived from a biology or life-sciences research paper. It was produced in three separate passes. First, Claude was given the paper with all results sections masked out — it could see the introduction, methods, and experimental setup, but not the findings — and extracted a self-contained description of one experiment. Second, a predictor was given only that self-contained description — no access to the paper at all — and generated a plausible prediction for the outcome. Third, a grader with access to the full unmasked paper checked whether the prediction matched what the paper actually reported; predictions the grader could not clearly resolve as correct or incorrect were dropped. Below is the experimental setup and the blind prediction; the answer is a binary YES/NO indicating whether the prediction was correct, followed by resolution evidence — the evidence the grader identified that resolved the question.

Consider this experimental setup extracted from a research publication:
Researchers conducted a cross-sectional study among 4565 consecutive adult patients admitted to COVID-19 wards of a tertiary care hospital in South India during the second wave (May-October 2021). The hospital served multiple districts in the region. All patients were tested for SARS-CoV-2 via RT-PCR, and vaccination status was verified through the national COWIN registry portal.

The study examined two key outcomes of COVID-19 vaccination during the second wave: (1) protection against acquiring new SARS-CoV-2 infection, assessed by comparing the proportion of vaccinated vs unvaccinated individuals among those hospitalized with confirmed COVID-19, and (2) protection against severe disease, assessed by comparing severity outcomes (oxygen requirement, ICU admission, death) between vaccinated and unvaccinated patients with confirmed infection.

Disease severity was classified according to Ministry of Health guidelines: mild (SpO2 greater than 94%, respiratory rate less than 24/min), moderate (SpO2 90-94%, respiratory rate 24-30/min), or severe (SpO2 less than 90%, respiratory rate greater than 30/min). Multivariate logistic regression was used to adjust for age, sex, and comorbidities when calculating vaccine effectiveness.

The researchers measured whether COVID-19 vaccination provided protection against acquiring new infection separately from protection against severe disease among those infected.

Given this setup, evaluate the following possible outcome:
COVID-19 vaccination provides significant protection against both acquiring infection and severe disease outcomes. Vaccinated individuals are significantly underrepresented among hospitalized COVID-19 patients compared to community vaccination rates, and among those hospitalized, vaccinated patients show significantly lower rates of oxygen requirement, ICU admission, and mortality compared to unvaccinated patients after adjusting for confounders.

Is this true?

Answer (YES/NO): NO